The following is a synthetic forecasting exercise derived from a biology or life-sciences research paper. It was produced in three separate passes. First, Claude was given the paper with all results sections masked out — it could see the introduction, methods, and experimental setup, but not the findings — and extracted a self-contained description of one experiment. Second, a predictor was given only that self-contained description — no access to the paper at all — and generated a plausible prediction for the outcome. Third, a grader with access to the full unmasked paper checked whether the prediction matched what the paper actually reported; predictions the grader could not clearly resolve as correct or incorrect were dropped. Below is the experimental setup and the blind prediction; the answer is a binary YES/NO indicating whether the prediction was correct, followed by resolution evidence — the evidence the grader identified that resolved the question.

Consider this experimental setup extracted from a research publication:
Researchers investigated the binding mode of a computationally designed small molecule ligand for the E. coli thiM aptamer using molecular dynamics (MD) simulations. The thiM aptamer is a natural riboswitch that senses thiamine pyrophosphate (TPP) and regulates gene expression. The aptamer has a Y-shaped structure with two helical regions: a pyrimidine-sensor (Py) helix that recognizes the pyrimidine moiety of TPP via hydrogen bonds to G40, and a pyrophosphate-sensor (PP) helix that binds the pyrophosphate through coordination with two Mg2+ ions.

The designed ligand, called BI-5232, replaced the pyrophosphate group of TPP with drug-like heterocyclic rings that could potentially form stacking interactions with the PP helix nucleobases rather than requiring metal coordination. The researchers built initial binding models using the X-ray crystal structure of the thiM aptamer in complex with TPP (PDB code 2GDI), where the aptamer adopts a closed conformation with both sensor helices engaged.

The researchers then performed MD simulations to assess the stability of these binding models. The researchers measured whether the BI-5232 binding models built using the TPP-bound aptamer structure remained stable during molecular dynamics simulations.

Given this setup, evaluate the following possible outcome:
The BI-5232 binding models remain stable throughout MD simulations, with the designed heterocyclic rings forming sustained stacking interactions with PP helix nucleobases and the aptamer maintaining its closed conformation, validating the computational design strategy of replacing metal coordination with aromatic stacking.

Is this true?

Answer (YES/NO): NO